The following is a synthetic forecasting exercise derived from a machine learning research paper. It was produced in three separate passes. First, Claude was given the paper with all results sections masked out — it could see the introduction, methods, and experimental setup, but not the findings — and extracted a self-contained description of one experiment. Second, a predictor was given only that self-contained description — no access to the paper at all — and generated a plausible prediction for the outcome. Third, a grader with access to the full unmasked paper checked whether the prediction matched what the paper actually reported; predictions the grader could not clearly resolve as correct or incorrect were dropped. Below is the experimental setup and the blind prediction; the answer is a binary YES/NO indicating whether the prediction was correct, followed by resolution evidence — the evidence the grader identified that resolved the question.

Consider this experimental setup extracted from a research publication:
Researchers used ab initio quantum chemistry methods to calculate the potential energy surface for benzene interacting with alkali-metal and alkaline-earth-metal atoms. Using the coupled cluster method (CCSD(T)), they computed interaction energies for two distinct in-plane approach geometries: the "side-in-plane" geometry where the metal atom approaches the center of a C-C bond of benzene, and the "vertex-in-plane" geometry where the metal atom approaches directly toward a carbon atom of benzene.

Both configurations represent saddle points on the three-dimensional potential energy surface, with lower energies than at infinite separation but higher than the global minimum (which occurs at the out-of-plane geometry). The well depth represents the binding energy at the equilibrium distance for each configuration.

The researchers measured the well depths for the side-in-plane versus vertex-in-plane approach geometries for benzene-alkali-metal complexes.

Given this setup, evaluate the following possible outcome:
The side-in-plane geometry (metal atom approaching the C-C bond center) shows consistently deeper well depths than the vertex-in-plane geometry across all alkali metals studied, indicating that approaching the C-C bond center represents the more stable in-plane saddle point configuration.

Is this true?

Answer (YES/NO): YES